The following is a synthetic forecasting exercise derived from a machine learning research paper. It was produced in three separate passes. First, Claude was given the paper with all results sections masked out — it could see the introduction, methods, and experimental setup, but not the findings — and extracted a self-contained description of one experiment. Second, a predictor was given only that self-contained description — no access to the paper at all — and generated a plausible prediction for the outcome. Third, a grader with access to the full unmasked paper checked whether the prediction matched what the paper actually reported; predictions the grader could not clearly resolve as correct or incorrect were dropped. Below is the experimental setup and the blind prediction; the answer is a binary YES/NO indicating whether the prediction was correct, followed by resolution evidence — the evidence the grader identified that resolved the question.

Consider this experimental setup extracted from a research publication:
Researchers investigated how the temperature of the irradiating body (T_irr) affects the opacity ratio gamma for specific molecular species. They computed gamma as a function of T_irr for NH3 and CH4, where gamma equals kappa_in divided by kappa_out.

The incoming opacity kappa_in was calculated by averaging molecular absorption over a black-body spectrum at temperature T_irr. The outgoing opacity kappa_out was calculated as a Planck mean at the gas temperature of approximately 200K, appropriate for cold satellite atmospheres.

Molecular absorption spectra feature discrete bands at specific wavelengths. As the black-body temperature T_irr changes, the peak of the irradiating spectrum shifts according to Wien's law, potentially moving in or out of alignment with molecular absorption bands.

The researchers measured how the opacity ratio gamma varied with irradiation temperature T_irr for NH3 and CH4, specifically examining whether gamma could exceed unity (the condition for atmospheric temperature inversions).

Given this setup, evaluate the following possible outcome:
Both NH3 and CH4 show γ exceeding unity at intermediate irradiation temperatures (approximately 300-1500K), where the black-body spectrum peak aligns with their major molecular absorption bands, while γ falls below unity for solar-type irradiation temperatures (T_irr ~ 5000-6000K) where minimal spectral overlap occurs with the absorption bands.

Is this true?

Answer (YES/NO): YES